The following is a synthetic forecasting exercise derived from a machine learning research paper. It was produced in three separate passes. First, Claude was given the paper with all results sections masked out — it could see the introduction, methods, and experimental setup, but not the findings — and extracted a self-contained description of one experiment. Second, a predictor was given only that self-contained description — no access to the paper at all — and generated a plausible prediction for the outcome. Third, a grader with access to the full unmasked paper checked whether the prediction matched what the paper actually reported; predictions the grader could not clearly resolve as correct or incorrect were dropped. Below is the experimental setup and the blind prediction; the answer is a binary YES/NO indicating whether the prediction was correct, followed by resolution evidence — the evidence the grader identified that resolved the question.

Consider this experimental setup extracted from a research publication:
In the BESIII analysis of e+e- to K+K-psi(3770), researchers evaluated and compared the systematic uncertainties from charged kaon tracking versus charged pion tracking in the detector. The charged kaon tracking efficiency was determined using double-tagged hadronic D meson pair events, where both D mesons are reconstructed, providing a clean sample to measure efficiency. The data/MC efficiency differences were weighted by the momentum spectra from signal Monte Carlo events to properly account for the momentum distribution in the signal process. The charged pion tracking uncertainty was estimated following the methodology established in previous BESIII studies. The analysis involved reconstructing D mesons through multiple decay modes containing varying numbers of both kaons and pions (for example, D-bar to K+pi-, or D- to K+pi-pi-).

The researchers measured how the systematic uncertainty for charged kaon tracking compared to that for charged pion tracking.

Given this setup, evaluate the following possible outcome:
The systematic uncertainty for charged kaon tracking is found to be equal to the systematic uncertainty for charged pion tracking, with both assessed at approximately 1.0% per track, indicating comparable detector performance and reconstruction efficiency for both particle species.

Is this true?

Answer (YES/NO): NO